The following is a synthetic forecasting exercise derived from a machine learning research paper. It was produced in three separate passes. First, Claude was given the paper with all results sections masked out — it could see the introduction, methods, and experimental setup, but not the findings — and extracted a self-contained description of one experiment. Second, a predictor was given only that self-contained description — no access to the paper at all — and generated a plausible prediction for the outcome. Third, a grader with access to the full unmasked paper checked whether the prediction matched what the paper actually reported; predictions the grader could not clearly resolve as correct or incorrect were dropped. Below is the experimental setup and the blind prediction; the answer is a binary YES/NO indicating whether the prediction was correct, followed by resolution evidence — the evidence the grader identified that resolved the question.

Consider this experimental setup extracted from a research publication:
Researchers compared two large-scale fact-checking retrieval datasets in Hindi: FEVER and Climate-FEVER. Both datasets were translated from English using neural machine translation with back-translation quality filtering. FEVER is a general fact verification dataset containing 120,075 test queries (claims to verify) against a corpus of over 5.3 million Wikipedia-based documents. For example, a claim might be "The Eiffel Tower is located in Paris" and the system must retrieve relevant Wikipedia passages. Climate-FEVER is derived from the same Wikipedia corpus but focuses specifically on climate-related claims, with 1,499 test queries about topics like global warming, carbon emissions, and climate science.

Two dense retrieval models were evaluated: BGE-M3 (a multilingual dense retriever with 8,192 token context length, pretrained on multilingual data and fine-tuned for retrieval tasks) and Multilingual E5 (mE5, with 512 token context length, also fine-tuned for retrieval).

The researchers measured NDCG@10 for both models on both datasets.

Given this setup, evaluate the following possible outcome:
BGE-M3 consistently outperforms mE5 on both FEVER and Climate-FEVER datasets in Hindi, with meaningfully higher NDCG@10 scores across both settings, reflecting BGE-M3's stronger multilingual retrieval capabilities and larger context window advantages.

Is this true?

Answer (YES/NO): YES